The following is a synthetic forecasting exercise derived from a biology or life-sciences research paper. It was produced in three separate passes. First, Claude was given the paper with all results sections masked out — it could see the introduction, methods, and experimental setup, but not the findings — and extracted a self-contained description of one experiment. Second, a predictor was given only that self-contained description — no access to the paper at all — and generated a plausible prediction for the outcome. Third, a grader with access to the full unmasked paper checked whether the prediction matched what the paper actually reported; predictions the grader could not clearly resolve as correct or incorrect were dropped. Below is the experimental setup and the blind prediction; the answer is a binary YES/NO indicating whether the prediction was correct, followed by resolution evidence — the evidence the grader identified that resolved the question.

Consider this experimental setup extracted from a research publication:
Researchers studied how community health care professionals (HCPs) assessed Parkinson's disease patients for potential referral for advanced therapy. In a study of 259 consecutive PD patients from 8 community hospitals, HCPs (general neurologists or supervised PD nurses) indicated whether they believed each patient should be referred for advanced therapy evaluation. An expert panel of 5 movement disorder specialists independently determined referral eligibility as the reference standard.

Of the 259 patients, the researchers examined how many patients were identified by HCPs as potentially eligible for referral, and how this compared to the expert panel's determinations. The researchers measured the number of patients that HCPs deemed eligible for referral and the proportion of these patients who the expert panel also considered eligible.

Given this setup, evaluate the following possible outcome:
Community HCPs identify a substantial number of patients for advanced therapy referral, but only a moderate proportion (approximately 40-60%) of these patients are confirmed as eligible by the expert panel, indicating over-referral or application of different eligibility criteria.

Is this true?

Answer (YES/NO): YES